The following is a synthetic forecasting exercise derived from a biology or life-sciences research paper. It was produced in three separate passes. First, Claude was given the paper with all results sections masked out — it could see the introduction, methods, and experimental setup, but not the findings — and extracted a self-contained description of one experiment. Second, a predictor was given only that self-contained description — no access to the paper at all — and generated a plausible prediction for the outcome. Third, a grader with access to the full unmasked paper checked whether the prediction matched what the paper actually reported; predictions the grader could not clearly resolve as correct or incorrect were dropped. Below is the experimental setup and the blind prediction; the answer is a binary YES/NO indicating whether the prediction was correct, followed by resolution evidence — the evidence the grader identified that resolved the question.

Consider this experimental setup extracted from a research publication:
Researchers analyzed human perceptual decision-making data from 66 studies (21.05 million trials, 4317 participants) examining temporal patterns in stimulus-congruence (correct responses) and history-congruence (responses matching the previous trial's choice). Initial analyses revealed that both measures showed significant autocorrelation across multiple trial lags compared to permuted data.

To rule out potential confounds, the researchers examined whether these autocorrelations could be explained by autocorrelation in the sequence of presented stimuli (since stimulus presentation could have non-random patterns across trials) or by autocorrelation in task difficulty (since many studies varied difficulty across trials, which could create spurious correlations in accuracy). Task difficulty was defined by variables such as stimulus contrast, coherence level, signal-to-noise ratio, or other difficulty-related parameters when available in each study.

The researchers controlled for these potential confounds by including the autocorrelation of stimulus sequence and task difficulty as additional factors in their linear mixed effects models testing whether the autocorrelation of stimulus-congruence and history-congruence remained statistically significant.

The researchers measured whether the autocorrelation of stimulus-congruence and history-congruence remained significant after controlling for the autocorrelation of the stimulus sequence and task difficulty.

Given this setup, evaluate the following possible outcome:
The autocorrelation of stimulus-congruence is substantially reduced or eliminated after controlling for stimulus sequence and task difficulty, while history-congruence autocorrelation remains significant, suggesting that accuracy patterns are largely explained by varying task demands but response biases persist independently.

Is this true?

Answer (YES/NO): NO